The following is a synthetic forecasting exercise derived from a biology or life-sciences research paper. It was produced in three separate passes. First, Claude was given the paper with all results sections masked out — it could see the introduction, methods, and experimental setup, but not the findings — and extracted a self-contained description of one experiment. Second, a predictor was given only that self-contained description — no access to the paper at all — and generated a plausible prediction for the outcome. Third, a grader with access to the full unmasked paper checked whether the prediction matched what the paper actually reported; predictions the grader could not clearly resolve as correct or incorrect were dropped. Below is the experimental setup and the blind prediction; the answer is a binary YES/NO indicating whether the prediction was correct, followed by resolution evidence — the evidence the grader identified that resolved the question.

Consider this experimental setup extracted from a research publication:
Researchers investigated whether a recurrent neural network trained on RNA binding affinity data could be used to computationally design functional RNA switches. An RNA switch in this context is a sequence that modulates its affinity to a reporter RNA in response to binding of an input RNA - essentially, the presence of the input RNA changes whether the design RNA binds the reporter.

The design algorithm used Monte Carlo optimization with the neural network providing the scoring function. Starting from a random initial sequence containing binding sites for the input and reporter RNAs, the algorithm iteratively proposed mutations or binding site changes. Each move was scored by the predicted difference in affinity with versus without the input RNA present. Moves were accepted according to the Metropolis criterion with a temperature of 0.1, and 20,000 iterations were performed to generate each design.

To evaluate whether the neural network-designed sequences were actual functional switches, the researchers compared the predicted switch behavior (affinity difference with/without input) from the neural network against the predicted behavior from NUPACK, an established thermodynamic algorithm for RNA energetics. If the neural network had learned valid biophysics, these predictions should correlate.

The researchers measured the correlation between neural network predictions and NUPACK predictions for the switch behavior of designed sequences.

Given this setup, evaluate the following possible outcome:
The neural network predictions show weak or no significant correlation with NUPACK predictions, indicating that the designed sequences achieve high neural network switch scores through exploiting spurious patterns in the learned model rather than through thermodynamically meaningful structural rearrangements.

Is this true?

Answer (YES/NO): NO